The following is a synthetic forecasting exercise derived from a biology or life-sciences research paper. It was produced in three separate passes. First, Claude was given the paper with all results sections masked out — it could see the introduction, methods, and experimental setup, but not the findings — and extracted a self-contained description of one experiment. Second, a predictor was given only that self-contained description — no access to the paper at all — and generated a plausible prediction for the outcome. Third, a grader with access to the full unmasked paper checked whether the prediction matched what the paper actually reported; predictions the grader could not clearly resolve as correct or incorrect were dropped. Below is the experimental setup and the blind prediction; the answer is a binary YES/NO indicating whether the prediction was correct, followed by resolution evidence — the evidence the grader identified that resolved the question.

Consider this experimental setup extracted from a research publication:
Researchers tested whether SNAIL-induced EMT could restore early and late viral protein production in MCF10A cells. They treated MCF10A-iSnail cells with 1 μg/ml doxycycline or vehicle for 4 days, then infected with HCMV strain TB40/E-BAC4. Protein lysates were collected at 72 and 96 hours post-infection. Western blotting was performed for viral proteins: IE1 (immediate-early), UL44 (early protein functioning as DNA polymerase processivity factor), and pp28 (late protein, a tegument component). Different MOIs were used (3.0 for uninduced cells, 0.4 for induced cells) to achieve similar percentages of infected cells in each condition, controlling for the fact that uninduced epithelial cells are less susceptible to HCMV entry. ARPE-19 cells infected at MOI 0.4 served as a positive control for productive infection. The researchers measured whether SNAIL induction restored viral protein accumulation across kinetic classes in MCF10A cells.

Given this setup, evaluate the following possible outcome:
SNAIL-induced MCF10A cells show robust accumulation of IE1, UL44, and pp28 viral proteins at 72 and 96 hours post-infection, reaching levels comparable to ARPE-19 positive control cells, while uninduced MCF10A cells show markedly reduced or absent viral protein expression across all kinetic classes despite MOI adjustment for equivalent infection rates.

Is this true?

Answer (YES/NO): YES